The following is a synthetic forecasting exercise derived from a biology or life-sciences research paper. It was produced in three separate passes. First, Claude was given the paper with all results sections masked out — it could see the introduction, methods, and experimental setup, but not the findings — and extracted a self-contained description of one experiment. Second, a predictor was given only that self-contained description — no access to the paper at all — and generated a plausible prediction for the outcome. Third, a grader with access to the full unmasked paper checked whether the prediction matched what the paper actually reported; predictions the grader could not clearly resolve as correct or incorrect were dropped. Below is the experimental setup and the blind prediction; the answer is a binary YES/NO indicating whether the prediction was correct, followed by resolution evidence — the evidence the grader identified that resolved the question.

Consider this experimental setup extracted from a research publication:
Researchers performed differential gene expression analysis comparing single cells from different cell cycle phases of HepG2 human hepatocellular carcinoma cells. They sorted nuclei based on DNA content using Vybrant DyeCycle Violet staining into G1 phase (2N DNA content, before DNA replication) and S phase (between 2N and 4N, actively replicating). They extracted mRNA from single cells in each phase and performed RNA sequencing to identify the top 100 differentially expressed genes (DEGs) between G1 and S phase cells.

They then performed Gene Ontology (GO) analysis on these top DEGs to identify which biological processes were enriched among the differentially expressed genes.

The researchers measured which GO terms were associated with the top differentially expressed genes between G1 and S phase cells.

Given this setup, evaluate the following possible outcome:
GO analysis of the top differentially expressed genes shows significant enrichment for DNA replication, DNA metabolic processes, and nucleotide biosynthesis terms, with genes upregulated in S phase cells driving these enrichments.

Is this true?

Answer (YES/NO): NO